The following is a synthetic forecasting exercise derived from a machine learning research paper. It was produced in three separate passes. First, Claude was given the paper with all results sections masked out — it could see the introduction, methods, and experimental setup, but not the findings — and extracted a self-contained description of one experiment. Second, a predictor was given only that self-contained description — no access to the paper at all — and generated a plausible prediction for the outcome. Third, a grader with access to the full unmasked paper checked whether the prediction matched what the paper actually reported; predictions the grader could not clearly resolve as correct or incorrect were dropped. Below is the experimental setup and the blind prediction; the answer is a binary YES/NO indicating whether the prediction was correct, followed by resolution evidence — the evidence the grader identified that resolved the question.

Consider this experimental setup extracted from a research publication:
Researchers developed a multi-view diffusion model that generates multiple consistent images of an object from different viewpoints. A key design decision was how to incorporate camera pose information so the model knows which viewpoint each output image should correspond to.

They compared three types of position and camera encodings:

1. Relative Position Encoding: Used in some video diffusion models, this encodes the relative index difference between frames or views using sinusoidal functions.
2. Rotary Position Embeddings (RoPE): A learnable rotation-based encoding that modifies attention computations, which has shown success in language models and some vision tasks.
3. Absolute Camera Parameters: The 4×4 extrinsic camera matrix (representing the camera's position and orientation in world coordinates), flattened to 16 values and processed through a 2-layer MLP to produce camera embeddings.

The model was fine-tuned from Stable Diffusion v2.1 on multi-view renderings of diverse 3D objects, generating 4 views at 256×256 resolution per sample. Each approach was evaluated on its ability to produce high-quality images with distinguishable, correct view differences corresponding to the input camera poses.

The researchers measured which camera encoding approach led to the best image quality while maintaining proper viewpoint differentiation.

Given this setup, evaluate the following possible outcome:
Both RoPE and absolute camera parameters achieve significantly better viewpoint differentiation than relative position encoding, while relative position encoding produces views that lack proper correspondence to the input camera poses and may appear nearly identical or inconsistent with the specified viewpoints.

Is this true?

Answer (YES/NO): NO